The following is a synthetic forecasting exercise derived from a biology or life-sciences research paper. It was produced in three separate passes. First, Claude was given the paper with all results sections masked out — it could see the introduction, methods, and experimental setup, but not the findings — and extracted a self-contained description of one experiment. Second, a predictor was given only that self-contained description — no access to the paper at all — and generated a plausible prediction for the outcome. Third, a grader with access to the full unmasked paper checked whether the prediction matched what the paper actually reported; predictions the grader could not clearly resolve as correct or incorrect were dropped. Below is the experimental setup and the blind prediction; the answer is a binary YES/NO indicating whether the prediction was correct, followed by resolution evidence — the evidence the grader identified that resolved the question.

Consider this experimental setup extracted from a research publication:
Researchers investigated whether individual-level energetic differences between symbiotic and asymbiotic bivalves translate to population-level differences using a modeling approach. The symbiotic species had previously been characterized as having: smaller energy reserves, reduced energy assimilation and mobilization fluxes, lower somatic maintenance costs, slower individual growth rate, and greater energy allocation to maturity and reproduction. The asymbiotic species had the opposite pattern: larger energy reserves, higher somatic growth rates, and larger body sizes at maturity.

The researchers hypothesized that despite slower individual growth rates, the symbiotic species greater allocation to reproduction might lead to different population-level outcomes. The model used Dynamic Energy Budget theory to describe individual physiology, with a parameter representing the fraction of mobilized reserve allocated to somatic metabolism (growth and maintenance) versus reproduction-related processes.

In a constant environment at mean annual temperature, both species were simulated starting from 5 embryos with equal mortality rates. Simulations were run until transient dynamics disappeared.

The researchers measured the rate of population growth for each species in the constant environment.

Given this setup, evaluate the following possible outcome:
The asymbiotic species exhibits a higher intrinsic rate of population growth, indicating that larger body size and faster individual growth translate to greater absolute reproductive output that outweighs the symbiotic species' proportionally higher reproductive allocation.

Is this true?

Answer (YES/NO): NO